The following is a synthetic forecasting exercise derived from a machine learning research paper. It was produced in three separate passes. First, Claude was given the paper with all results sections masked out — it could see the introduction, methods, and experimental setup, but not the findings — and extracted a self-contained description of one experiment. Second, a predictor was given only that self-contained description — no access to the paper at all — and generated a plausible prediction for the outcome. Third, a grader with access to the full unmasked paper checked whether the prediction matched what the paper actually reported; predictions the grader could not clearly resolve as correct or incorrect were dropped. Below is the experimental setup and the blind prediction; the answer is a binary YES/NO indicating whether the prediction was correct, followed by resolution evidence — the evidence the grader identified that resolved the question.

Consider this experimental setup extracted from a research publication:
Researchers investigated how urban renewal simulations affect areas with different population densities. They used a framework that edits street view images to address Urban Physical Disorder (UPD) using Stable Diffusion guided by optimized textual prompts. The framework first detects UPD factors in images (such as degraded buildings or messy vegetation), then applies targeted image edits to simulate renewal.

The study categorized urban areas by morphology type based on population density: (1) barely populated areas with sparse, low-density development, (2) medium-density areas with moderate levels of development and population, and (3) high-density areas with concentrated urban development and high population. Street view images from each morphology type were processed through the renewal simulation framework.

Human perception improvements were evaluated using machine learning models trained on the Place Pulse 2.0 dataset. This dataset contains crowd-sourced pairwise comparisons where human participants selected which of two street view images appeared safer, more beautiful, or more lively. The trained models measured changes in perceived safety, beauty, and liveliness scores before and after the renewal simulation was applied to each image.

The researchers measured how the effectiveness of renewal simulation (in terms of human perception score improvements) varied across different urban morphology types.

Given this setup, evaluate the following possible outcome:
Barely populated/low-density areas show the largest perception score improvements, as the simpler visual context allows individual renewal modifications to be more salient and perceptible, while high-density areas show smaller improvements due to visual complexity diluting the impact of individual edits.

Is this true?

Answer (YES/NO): NO